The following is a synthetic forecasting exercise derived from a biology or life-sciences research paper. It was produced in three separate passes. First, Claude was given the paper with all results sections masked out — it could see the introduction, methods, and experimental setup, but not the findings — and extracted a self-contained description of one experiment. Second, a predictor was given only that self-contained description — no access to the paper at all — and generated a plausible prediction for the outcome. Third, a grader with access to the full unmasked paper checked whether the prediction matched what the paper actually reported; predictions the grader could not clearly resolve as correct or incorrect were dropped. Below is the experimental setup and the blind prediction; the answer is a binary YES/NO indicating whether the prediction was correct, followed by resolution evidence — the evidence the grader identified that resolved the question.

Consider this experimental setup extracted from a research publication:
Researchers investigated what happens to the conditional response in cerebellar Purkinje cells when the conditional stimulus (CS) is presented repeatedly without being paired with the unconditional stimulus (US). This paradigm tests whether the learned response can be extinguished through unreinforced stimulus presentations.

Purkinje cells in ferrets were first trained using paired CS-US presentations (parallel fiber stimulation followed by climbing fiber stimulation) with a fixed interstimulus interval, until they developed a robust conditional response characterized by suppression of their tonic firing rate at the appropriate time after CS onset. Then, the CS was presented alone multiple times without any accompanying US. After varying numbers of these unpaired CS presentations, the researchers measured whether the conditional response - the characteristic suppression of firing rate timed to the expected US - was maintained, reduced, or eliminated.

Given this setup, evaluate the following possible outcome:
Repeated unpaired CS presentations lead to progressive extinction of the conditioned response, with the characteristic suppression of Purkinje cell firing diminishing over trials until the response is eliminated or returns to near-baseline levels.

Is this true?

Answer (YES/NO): YES